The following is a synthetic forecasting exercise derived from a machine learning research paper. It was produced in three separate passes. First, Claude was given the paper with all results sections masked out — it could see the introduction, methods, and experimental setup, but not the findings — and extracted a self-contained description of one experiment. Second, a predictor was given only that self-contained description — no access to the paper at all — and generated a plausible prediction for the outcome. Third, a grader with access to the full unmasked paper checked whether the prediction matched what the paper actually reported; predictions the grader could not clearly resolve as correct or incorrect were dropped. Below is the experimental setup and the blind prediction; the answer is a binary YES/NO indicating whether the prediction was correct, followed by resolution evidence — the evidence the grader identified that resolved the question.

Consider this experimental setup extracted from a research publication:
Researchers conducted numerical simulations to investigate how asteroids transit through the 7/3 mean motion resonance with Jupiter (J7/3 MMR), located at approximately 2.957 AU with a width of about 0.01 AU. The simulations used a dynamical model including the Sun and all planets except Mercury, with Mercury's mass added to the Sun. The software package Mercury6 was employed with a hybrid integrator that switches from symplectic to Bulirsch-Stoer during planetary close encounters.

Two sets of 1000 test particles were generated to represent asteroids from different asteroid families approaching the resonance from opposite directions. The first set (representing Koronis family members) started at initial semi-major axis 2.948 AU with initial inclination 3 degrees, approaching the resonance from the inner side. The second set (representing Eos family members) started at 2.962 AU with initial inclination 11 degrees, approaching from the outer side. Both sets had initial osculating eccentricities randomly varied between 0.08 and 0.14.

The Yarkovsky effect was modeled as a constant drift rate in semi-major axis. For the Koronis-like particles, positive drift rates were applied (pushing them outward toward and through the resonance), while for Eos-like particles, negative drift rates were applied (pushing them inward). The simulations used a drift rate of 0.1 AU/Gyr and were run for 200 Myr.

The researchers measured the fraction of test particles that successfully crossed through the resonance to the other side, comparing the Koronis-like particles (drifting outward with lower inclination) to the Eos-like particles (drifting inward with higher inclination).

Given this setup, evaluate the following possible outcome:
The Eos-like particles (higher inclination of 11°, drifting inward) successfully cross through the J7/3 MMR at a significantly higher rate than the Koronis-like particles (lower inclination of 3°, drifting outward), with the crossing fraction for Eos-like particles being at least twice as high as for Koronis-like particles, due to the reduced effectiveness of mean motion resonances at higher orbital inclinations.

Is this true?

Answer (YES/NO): NO